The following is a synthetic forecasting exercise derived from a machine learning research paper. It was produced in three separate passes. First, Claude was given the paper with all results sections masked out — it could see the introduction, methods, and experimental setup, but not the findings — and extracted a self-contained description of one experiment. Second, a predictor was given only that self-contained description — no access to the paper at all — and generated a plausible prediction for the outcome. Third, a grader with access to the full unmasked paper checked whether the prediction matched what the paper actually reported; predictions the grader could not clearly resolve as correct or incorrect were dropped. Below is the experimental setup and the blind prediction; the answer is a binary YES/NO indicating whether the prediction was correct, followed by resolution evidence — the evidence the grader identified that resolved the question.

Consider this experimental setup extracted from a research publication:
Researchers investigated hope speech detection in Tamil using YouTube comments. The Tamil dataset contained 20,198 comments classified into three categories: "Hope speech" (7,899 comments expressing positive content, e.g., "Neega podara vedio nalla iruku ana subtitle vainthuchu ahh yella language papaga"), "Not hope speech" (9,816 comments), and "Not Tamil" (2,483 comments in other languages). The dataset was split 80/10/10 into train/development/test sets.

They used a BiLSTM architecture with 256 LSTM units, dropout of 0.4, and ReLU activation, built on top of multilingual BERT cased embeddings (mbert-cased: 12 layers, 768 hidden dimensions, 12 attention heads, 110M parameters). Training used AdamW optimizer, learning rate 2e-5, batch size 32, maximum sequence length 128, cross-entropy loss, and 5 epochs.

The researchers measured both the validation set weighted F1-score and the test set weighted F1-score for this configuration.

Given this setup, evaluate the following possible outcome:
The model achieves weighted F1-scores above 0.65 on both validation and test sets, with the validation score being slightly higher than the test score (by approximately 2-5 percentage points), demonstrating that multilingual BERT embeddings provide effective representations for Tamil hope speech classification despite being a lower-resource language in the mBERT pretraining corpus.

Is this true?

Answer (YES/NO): NO